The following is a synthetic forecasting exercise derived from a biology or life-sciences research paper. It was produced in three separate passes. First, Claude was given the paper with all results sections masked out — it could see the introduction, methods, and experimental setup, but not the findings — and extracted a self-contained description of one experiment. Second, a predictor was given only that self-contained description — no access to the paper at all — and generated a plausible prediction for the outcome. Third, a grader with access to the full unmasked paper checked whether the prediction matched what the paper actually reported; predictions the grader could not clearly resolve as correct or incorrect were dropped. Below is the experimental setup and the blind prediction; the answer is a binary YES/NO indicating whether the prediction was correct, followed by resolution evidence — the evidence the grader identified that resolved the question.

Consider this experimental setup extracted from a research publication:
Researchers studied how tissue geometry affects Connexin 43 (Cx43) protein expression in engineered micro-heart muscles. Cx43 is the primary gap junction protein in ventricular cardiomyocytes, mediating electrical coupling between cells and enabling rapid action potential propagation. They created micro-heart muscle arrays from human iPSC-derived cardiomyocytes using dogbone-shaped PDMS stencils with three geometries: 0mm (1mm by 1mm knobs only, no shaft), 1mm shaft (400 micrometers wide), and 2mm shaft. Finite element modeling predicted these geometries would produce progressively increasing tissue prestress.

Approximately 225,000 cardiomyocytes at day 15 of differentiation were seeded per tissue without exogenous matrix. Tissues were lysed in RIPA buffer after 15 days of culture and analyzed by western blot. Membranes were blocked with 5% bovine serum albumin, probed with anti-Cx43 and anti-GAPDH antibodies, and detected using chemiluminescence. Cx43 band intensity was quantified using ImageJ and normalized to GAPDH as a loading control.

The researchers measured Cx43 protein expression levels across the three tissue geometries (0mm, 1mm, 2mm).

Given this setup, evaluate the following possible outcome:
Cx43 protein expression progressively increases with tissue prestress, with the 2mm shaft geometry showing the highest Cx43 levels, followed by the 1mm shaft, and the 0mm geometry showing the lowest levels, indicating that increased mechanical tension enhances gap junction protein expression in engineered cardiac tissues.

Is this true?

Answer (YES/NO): NO